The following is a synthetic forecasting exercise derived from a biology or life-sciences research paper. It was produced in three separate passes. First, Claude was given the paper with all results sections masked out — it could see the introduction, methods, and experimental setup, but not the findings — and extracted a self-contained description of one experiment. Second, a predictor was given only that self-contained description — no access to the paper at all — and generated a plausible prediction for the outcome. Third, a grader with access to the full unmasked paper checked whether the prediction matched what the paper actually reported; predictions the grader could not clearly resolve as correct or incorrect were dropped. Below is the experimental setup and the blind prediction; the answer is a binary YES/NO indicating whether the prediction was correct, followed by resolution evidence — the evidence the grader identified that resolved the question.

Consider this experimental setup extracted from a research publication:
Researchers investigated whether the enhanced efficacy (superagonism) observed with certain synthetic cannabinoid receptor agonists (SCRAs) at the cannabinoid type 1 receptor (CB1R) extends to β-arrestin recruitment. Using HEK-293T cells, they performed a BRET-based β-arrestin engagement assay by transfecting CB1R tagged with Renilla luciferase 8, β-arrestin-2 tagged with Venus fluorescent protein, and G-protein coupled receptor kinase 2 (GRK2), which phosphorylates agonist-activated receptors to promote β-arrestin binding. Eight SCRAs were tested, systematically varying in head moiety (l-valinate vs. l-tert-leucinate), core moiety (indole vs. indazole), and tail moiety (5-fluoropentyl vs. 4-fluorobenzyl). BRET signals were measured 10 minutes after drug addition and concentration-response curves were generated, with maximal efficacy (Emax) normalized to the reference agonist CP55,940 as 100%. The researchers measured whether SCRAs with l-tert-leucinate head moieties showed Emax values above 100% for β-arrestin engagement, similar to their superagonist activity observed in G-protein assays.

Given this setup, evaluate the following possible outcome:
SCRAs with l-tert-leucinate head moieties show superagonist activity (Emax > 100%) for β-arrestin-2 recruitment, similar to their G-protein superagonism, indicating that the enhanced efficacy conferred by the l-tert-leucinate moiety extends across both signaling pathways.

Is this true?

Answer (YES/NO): YES